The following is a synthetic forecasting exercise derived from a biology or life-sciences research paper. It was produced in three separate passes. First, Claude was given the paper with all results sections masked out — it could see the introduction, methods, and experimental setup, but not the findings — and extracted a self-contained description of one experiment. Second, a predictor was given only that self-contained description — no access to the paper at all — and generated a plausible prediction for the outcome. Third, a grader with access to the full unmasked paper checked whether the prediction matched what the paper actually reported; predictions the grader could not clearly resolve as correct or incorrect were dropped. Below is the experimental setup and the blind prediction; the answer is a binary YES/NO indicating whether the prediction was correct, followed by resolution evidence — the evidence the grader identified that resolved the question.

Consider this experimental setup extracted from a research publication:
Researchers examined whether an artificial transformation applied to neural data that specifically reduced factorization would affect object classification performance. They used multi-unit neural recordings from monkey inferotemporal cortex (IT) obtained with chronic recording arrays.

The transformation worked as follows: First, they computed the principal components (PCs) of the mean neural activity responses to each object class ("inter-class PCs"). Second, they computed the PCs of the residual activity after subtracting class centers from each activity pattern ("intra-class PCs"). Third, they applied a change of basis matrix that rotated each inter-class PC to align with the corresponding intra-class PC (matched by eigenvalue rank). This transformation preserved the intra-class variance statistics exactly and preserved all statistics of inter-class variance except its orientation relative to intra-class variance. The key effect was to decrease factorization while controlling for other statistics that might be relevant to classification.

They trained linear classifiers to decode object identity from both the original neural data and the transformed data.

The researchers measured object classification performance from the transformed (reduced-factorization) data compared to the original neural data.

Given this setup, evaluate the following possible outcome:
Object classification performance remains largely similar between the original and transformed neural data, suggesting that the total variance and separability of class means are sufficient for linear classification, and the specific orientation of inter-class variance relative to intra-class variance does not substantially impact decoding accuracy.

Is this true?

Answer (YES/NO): NO